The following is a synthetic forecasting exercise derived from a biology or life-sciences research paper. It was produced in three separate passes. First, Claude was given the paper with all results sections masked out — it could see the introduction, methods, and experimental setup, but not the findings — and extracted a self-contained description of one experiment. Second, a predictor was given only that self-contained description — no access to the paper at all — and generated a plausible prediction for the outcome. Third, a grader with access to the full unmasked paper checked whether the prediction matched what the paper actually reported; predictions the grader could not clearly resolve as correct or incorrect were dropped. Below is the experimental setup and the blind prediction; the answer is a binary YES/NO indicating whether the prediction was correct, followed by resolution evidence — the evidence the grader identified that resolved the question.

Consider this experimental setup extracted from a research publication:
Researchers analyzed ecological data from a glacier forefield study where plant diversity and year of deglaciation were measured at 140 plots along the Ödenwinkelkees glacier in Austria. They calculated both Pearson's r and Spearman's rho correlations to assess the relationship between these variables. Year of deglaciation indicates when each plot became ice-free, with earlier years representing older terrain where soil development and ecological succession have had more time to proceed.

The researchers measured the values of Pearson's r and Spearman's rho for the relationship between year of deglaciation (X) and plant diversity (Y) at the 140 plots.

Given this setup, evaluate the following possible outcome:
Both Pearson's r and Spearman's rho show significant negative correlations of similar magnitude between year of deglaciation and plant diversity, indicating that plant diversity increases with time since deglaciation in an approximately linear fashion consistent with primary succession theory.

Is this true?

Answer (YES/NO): NO